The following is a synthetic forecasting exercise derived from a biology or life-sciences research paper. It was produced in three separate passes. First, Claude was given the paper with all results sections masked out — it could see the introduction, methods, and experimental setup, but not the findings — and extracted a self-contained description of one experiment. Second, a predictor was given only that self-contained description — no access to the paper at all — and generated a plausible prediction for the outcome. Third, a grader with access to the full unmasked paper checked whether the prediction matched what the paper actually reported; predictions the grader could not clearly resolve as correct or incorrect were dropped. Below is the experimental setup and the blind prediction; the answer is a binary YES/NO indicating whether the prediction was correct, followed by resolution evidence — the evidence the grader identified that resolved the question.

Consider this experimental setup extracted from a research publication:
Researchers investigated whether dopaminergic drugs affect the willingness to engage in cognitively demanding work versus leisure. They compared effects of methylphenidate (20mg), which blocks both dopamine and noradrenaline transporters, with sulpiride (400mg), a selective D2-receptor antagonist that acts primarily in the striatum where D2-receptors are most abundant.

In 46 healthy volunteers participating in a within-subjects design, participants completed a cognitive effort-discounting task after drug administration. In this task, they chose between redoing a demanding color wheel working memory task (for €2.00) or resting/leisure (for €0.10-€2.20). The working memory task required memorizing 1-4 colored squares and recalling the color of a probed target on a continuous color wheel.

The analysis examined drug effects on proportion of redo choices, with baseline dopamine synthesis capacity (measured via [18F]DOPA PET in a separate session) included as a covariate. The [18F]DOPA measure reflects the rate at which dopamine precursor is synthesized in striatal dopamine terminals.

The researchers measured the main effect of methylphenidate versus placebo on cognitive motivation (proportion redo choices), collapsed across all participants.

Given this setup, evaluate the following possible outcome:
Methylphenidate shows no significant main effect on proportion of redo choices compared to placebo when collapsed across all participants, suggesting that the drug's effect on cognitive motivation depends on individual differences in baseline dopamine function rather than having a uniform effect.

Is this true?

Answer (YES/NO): NO